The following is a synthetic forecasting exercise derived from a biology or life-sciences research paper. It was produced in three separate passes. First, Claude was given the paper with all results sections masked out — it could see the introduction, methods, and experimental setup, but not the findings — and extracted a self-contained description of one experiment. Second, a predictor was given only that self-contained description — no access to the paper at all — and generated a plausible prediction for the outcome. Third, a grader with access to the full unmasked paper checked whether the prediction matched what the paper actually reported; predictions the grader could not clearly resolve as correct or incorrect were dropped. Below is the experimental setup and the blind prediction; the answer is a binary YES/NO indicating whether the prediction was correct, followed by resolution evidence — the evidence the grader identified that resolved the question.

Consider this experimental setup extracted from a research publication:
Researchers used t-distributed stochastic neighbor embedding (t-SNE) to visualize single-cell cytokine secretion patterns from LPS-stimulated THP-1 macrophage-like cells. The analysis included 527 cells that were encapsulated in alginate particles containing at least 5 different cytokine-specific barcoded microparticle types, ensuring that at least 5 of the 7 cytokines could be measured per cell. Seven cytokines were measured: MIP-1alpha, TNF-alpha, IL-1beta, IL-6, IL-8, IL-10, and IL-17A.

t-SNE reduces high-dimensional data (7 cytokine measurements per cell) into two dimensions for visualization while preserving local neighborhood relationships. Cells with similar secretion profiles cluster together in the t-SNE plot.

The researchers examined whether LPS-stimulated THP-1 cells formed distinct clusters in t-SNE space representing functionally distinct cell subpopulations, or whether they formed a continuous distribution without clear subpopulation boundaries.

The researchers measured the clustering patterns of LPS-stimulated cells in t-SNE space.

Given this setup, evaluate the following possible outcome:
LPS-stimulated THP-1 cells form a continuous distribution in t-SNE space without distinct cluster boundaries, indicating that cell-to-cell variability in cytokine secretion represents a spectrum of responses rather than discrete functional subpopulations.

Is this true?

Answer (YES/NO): NO